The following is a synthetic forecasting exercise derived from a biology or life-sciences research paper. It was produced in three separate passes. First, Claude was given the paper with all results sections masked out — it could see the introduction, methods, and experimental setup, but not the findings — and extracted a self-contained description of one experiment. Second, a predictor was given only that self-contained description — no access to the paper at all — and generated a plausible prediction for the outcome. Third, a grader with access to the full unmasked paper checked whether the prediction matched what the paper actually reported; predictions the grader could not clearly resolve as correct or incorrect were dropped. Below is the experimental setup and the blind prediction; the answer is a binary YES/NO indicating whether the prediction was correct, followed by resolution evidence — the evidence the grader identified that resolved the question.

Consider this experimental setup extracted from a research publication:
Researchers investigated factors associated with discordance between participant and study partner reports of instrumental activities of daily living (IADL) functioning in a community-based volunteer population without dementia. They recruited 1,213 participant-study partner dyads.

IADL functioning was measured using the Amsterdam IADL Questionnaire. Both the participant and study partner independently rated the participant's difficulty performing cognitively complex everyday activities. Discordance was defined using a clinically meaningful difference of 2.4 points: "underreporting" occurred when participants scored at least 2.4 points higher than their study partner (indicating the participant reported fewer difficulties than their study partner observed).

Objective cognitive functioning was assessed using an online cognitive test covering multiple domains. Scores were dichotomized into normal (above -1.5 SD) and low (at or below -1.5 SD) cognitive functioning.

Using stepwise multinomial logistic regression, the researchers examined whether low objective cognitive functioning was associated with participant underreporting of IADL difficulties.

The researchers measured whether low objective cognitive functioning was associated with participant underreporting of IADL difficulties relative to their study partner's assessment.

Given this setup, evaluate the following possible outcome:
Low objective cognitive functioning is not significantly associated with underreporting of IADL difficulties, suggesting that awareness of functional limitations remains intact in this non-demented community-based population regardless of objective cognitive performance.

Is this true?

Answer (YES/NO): YES